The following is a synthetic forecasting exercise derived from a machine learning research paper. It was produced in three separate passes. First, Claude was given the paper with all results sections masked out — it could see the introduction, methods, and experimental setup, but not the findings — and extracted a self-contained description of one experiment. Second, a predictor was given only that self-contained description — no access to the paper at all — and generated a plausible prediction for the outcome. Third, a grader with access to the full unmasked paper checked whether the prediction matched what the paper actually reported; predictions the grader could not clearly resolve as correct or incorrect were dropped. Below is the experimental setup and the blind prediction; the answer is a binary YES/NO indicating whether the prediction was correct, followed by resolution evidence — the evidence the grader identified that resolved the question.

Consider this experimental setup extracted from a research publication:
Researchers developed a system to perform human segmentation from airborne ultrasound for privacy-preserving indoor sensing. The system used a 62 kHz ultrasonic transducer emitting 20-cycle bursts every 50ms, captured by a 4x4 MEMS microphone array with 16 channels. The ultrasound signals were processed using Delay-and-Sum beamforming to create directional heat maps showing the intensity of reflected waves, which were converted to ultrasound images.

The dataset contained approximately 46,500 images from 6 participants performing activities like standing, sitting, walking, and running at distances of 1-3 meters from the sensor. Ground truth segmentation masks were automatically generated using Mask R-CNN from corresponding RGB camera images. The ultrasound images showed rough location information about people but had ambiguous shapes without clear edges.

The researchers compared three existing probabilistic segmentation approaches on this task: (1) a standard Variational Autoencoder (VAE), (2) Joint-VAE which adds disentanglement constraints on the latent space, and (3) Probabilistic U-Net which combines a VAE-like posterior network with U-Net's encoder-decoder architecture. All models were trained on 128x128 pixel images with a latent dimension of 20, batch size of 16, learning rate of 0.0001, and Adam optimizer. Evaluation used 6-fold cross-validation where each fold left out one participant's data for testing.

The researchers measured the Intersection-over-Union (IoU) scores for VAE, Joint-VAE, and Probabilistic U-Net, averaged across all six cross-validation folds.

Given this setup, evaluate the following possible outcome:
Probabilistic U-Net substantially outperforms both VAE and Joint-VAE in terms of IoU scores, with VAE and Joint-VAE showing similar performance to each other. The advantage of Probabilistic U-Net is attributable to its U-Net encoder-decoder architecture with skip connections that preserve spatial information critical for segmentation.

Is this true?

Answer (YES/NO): NO